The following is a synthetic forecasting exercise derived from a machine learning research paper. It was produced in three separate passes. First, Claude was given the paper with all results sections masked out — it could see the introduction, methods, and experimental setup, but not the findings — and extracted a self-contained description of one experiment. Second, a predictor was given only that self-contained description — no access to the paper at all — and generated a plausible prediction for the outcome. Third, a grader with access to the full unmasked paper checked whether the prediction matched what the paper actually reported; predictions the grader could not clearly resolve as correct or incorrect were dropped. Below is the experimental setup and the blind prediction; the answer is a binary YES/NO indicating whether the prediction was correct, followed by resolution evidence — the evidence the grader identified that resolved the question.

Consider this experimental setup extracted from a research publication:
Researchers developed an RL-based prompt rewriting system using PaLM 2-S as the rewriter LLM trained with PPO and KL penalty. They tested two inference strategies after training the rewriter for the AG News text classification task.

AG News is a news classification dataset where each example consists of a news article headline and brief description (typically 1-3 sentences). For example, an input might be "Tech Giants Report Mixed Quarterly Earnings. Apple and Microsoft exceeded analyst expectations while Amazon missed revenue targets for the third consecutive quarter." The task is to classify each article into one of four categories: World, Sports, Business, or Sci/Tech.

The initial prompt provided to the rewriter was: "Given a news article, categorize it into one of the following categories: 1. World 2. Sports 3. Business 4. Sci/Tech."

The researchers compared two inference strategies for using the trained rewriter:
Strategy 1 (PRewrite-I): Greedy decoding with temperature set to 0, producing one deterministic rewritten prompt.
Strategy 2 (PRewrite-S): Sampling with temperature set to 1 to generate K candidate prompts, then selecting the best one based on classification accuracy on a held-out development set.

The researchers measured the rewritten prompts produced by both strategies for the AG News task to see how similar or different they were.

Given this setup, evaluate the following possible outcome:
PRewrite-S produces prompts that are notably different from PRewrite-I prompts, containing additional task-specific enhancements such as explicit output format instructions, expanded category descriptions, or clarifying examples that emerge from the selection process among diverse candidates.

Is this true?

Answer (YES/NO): NO